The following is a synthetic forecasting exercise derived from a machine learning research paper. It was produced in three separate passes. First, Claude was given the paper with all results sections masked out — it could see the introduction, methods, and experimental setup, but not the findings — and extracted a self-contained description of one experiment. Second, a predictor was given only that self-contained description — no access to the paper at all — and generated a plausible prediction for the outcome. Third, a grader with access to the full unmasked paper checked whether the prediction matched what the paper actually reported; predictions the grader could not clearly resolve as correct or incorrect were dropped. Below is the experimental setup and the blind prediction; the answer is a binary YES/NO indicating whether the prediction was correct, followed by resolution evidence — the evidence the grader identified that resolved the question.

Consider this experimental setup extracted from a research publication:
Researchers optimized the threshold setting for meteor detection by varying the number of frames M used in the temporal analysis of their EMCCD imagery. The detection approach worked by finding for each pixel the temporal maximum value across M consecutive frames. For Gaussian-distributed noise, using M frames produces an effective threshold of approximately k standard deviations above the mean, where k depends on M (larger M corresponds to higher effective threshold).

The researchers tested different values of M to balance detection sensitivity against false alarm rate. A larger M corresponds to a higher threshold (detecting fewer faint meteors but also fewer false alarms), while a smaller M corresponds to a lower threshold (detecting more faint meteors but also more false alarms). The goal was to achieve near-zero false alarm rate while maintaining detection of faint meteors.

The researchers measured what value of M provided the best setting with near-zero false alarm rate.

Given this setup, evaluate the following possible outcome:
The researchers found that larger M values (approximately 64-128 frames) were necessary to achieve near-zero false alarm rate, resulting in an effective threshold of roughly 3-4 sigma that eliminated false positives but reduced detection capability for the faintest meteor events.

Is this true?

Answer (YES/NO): NO